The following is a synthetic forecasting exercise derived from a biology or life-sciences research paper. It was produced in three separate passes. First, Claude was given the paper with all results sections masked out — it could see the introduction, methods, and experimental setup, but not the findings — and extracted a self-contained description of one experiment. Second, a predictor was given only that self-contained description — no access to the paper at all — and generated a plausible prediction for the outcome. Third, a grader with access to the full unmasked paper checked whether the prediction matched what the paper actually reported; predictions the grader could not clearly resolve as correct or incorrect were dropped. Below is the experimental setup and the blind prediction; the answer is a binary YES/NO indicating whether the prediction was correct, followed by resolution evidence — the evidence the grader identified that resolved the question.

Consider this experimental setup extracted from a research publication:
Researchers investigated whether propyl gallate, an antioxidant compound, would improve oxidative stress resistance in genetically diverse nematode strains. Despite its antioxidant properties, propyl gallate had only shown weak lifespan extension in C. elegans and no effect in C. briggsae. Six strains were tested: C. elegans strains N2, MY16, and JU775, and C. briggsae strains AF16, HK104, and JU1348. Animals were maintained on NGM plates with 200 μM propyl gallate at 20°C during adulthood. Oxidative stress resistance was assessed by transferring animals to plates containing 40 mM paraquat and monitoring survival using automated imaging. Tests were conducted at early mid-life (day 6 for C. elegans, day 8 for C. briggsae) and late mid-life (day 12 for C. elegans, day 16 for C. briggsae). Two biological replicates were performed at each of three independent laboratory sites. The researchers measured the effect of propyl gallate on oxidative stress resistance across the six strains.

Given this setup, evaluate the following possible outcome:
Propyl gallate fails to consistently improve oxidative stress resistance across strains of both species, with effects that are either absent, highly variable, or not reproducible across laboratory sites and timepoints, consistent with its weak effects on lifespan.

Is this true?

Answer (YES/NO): YES